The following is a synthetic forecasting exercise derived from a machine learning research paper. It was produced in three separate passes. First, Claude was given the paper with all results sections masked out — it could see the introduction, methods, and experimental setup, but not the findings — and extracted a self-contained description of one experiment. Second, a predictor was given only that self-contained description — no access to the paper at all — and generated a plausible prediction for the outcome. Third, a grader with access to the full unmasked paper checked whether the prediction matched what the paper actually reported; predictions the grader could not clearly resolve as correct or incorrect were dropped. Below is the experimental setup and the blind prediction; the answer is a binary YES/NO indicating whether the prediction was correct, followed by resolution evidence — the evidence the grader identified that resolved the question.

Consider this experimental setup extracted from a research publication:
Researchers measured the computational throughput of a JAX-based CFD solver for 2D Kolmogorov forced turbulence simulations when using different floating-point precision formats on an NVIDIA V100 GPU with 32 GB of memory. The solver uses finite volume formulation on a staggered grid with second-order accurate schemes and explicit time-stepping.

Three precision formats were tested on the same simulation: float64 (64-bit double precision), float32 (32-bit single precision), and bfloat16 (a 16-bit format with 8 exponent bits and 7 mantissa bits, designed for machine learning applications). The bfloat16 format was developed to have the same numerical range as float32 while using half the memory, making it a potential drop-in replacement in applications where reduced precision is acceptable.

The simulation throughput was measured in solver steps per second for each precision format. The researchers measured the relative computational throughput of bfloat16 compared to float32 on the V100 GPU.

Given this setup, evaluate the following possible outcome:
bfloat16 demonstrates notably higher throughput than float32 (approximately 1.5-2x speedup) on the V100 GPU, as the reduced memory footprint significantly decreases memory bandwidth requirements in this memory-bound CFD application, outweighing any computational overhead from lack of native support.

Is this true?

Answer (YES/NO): NO